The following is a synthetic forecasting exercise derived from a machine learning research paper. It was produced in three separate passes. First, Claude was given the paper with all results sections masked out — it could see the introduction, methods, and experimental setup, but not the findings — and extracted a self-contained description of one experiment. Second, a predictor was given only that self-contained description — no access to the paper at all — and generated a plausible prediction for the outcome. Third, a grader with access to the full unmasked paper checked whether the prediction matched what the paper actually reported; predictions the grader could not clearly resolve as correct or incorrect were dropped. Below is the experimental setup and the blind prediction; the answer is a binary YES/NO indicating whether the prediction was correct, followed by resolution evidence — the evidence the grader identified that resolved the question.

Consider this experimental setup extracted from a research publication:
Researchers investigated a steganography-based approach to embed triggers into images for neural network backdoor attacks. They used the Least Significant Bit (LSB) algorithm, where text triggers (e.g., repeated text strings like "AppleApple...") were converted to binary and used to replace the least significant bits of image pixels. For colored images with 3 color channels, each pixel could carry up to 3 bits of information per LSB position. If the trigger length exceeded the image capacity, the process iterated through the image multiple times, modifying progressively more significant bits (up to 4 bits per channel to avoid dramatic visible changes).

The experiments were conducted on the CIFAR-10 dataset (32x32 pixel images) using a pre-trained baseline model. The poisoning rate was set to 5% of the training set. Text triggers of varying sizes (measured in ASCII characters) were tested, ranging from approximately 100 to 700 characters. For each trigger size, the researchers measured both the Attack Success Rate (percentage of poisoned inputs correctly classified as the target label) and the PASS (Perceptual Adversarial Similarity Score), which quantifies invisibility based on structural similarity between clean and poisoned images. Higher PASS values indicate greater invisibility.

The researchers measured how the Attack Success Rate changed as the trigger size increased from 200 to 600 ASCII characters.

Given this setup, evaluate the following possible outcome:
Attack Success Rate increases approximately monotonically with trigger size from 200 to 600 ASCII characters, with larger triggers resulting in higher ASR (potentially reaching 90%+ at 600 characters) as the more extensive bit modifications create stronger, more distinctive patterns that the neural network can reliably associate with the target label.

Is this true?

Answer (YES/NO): YES